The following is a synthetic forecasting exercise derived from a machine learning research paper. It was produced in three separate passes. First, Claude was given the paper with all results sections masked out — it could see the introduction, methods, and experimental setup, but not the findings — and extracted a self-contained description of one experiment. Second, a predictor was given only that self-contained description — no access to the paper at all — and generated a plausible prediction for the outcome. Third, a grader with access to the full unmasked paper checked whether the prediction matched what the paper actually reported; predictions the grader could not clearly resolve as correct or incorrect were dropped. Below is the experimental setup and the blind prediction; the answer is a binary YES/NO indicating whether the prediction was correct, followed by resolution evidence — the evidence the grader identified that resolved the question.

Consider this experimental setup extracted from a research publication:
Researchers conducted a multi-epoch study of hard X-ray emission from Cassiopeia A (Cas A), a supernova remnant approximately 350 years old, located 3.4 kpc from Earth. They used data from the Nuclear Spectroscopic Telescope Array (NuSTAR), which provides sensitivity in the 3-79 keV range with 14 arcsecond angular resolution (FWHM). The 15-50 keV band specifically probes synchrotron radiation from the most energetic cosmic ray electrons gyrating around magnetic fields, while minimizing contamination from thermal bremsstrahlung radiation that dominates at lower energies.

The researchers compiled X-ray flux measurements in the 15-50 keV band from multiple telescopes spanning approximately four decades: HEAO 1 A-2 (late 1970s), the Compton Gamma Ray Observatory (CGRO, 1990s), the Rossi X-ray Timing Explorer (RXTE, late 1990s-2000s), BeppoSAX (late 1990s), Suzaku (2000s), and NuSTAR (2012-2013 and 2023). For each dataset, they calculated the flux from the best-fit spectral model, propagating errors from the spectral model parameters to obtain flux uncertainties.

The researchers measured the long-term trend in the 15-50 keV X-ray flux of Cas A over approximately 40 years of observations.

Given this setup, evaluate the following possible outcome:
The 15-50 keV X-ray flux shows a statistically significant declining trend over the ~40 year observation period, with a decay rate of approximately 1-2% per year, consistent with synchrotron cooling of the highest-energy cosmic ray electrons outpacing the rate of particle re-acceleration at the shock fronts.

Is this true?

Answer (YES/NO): YES